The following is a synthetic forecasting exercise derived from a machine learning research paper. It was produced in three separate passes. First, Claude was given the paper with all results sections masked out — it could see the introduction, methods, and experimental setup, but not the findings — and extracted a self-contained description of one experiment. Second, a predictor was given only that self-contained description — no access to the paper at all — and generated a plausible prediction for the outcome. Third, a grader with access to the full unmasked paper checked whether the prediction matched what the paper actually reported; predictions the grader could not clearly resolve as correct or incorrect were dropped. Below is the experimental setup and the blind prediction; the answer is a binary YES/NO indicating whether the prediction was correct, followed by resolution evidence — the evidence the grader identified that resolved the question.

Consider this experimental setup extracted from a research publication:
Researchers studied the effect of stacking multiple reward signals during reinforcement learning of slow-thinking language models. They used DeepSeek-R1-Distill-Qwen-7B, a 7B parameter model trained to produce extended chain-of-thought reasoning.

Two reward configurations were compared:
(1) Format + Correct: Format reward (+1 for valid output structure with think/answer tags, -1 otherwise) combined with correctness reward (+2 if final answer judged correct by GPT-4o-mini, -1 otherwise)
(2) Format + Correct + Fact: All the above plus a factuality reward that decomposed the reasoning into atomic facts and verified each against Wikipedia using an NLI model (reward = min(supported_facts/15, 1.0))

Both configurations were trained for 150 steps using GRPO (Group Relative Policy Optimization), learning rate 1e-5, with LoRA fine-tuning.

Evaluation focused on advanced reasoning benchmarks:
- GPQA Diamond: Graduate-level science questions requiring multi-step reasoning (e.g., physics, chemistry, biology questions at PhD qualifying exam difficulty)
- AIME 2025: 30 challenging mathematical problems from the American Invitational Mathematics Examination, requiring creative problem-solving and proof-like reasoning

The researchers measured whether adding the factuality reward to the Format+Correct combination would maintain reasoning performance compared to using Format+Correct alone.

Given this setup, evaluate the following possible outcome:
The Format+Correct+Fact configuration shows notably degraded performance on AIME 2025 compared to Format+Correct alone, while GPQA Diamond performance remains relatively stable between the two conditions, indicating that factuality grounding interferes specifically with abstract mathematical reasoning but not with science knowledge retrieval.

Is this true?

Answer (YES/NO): NO